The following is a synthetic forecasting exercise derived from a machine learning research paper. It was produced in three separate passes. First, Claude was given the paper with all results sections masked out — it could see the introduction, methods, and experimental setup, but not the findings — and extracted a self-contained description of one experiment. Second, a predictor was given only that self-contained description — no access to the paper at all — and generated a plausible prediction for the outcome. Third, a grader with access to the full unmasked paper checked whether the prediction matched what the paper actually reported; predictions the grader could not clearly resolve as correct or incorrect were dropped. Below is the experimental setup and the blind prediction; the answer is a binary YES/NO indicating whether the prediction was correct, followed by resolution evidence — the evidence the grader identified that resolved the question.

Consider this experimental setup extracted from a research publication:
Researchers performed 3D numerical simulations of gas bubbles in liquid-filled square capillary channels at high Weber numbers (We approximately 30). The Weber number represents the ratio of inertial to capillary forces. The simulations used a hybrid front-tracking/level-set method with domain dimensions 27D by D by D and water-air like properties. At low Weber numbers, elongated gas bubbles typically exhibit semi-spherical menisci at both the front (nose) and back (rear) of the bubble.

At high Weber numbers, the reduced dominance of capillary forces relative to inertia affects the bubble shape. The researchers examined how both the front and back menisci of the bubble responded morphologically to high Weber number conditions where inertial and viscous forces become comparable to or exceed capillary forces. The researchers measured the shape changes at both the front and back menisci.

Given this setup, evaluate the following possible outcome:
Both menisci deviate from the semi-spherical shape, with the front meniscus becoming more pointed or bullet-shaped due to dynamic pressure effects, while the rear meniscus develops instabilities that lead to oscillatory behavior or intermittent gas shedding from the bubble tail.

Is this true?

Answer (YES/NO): NO